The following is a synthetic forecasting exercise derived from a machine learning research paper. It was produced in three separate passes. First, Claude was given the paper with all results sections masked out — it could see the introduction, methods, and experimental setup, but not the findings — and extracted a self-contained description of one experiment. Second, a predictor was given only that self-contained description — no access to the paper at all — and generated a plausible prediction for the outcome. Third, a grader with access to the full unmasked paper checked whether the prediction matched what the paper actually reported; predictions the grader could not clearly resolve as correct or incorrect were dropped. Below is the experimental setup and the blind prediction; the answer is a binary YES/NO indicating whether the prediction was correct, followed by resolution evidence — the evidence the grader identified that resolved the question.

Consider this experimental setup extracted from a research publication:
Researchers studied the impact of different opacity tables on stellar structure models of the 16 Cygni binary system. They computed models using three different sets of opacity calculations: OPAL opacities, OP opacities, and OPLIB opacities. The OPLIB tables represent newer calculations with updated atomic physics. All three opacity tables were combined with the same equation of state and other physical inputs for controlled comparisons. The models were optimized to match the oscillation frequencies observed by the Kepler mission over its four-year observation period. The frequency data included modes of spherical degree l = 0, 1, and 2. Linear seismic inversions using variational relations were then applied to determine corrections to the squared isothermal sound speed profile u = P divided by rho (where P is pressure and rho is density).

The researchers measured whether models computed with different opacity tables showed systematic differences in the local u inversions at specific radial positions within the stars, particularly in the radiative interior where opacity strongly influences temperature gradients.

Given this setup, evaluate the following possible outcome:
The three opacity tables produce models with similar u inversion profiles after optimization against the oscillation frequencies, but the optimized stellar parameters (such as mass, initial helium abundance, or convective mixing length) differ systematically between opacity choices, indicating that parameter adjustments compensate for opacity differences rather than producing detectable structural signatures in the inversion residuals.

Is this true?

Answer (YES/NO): YES